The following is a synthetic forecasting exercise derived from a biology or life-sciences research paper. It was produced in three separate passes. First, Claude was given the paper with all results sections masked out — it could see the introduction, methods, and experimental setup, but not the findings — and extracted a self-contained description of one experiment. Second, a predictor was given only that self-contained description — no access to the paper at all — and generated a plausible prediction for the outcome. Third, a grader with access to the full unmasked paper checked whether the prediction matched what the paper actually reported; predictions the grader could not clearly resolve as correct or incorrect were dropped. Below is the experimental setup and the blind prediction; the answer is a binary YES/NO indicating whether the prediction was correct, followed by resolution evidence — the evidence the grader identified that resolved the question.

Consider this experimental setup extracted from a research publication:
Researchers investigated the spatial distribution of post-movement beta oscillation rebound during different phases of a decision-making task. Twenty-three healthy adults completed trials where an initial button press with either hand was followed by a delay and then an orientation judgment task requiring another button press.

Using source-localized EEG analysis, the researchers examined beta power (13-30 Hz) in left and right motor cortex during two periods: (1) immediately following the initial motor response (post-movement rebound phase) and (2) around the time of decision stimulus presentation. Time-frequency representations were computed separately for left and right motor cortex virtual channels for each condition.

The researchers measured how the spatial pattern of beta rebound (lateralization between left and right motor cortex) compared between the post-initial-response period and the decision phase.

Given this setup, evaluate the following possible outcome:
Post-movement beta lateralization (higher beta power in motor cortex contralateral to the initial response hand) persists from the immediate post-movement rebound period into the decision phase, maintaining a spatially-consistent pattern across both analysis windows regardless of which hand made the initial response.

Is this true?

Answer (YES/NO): NO